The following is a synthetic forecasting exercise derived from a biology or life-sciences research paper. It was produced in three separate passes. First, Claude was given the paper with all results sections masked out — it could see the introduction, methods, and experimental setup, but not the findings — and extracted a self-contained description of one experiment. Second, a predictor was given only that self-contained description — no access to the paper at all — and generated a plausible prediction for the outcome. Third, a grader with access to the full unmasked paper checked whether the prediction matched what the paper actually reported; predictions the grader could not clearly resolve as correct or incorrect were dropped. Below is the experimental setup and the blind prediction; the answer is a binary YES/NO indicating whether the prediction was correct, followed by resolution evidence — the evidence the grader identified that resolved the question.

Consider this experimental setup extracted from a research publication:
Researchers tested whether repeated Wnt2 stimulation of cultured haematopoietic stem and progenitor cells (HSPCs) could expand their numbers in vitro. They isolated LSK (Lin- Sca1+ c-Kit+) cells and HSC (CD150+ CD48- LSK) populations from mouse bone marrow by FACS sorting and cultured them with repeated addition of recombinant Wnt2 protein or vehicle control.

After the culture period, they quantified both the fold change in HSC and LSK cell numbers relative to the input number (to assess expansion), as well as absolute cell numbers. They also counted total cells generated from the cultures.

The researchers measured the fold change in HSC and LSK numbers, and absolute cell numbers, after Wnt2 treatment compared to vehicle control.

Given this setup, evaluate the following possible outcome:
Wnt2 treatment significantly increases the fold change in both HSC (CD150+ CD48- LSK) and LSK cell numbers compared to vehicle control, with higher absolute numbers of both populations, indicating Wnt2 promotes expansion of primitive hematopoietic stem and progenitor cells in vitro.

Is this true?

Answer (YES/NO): YES